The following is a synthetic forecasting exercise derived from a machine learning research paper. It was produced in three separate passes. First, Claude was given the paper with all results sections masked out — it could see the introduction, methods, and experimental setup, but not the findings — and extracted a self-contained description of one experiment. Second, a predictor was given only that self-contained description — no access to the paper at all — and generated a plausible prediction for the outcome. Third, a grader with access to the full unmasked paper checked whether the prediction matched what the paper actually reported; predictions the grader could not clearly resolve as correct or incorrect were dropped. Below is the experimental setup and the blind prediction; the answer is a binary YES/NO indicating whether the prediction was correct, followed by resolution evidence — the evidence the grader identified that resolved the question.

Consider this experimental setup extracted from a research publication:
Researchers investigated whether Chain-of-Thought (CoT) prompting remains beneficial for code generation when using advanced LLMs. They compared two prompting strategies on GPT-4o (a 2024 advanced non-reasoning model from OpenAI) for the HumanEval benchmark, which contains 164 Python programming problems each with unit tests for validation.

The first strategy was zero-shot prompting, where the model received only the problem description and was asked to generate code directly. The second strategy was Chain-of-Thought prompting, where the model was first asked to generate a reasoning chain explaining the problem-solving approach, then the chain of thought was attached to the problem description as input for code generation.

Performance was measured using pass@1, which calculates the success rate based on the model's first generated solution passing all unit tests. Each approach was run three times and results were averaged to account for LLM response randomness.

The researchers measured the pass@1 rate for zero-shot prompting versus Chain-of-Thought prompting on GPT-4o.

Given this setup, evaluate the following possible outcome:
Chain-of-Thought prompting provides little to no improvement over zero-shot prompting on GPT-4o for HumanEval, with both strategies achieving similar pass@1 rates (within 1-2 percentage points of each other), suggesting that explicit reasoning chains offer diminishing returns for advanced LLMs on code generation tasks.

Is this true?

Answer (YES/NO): YES